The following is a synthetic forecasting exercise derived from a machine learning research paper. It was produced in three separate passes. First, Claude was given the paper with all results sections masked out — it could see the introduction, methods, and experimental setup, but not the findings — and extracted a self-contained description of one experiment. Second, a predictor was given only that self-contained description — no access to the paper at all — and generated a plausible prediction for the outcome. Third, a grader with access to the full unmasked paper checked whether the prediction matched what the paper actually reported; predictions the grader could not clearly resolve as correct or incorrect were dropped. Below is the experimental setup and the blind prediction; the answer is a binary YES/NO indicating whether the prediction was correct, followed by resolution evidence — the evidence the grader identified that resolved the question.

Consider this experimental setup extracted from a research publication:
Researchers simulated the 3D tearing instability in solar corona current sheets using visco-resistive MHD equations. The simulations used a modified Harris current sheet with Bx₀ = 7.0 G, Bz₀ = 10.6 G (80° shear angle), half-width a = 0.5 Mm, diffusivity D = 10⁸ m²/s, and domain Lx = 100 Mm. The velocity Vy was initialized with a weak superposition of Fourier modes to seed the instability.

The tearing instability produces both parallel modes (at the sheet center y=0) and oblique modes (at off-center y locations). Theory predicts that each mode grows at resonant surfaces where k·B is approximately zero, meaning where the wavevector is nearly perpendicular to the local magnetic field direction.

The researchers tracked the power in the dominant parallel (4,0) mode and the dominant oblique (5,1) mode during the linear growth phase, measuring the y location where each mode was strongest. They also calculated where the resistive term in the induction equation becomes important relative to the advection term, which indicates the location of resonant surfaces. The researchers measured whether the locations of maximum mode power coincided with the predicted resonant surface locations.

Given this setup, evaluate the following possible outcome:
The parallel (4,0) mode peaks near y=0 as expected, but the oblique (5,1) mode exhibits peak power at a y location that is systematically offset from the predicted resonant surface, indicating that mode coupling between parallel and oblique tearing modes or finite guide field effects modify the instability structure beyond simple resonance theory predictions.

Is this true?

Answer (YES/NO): NO